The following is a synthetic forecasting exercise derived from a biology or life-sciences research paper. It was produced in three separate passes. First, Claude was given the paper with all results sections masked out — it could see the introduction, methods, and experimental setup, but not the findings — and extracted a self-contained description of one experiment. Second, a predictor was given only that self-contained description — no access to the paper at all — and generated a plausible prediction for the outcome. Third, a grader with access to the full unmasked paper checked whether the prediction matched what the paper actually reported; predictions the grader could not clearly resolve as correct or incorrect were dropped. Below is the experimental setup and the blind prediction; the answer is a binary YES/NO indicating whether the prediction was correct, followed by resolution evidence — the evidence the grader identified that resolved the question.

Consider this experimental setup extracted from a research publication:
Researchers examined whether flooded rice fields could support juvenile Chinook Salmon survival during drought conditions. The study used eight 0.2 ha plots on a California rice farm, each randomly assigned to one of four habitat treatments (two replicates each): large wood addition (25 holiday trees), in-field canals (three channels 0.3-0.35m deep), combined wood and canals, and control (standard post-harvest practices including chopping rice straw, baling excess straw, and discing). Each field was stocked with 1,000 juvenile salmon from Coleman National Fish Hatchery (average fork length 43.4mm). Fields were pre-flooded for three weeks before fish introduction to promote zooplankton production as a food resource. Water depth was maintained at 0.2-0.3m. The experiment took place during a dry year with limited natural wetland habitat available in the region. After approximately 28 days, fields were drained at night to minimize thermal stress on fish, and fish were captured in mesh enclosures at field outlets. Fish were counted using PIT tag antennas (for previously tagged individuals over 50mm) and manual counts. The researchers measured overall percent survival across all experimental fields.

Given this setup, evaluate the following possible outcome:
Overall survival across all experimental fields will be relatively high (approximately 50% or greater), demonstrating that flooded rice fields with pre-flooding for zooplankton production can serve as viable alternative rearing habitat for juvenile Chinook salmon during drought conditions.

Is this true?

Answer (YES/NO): YES